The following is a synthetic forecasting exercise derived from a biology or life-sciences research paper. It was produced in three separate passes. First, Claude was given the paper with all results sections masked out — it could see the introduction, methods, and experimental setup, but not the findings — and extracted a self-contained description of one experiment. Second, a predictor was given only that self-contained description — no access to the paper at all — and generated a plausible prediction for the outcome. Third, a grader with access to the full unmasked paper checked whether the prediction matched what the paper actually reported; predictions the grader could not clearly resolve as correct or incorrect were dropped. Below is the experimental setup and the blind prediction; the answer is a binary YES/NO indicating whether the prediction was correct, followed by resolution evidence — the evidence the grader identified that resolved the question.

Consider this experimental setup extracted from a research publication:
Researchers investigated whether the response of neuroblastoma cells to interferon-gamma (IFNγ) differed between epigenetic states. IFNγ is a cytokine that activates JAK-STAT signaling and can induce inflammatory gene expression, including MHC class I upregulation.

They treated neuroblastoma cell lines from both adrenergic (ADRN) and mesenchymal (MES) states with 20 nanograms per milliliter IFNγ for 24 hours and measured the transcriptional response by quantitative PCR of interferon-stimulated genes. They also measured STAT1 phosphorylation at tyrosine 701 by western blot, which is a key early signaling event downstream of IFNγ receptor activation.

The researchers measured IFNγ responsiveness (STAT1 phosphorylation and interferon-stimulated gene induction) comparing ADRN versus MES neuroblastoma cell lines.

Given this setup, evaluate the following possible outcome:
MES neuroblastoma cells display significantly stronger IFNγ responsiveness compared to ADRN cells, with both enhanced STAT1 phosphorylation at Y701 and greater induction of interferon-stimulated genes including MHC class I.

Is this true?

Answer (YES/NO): NO